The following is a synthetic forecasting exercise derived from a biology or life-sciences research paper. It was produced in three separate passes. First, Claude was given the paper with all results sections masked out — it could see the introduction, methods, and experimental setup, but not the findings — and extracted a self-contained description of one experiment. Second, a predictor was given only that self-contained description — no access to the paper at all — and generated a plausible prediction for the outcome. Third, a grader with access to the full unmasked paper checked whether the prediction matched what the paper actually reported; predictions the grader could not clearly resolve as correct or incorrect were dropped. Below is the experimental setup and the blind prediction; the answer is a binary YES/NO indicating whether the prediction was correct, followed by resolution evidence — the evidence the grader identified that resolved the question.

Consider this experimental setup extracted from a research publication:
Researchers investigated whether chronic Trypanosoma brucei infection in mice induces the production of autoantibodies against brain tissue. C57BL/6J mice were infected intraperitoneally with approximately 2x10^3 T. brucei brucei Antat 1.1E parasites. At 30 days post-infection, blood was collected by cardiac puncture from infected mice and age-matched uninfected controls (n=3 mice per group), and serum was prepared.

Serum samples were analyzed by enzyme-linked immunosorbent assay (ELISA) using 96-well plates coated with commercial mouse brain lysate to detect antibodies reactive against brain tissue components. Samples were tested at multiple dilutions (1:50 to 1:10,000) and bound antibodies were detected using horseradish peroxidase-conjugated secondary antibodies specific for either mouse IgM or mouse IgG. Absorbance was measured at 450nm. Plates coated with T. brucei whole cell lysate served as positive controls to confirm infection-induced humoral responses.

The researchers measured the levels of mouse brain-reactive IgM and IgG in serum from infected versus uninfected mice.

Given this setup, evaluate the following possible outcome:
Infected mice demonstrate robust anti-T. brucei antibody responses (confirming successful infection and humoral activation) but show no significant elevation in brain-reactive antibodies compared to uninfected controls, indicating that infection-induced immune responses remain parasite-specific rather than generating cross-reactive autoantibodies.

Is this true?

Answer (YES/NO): NO